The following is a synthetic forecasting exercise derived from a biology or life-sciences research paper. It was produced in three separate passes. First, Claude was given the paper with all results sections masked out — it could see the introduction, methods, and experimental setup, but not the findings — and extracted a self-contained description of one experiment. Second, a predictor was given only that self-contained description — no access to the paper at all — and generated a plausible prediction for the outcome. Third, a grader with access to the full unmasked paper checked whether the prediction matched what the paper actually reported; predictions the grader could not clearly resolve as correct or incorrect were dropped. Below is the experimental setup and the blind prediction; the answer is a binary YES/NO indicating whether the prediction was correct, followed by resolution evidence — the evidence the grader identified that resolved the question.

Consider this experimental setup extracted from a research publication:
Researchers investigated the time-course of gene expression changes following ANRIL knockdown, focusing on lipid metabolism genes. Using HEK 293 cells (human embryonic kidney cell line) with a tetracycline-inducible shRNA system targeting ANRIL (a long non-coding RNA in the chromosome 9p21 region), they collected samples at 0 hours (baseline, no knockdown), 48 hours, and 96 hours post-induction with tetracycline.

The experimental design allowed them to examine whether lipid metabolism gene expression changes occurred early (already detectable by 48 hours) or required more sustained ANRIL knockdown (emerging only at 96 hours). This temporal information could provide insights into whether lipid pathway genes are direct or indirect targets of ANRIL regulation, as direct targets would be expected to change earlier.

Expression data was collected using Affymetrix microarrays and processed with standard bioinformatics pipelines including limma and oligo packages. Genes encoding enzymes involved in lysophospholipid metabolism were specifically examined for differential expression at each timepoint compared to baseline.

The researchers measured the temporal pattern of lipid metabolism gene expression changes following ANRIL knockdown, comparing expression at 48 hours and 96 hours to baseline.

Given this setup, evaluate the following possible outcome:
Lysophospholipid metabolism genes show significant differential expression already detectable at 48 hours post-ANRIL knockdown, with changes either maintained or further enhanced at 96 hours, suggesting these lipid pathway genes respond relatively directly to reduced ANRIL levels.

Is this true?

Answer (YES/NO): YES